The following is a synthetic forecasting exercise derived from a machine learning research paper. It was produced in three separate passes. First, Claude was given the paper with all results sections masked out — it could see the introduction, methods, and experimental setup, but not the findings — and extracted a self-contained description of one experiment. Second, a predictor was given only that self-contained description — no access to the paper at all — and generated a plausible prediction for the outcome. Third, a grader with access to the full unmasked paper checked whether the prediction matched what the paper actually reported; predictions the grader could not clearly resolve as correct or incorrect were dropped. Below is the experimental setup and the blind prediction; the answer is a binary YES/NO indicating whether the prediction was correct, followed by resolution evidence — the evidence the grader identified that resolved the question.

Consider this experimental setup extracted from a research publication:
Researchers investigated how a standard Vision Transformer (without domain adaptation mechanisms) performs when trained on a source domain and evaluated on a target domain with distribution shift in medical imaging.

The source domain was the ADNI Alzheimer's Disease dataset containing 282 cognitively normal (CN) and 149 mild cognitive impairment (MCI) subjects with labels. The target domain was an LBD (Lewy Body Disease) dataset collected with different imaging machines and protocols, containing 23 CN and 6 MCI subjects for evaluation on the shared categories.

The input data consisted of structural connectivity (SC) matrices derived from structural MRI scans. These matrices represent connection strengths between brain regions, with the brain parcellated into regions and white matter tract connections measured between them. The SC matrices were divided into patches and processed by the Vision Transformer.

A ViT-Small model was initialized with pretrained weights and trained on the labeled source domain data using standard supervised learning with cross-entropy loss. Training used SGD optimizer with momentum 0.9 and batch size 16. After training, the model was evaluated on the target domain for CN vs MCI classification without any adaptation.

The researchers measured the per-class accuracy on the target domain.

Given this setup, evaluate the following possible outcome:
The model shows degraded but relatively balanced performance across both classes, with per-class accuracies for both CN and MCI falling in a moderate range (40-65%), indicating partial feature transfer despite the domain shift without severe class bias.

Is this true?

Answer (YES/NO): NO